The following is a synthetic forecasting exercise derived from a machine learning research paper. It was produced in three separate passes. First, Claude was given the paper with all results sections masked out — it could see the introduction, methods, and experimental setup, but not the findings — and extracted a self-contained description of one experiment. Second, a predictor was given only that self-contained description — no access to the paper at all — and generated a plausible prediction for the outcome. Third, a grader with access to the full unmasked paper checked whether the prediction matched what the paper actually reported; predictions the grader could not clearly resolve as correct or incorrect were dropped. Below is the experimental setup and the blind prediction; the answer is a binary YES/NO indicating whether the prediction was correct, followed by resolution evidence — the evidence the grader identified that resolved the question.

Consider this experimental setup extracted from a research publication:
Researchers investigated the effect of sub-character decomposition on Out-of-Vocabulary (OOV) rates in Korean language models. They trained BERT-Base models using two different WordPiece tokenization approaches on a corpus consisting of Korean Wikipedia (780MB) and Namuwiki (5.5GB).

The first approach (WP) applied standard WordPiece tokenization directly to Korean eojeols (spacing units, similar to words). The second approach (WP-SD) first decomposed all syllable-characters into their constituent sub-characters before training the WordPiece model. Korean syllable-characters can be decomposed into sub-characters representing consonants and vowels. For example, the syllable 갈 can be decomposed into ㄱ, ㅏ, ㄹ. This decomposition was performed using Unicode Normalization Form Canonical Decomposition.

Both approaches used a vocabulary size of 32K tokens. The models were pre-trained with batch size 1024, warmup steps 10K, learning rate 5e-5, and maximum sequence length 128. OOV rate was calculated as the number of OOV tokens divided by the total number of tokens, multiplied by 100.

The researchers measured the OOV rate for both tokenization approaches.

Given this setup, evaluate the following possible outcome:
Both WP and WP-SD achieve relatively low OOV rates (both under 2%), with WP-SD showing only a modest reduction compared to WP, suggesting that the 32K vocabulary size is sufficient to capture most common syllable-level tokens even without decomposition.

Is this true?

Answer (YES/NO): YES